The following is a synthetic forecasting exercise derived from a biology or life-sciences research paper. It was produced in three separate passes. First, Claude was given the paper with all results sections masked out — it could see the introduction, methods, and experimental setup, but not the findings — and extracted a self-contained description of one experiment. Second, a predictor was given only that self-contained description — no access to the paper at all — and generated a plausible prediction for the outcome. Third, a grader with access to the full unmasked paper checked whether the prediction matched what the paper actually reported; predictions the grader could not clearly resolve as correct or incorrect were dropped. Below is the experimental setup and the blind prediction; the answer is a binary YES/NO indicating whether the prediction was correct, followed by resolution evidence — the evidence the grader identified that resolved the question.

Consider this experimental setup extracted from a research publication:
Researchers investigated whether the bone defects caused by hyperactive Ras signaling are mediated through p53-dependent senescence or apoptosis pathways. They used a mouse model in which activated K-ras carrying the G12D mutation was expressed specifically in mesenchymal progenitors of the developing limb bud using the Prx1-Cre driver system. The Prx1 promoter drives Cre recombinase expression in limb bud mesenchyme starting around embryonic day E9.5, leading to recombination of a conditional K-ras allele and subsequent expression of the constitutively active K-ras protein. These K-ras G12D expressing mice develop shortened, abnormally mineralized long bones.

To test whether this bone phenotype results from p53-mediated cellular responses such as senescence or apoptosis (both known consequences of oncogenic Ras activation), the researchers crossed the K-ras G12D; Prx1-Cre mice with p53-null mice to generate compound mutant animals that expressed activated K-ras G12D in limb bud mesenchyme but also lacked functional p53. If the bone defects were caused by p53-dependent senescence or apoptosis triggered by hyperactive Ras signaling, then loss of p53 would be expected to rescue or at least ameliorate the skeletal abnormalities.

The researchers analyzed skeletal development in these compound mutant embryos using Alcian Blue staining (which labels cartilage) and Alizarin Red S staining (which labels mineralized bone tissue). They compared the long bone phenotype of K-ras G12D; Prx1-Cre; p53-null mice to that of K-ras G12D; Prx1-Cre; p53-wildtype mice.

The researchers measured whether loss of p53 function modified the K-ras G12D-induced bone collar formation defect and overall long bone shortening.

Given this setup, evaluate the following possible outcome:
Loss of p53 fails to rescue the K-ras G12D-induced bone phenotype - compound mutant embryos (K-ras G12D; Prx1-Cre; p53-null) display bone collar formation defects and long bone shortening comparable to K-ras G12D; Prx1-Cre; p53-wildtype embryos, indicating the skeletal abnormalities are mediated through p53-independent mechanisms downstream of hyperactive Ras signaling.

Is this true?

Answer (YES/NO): YES